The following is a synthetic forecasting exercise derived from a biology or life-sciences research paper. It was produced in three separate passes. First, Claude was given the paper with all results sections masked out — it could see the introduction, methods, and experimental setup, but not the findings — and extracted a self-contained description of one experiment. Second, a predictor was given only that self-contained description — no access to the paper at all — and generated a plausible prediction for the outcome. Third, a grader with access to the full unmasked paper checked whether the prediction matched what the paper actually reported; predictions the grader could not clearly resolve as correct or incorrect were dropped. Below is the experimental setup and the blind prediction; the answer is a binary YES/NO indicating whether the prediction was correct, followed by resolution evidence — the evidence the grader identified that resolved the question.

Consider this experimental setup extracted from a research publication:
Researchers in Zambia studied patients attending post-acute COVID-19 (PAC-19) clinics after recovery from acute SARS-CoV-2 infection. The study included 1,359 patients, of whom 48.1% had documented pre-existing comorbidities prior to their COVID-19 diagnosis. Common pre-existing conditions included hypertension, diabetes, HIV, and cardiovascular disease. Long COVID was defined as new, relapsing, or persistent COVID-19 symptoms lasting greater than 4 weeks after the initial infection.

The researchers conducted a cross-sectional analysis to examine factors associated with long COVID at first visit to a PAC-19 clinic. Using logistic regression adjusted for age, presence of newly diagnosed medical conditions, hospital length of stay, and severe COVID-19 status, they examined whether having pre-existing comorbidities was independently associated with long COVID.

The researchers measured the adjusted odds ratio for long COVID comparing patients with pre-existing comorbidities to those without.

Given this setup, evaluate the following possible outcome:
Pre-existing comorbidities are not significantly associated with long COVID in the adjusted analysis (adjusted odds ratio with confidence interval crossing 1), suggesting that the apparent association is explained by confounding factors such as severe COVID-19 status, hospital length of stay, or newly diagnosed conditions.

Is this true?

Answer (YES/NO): NO